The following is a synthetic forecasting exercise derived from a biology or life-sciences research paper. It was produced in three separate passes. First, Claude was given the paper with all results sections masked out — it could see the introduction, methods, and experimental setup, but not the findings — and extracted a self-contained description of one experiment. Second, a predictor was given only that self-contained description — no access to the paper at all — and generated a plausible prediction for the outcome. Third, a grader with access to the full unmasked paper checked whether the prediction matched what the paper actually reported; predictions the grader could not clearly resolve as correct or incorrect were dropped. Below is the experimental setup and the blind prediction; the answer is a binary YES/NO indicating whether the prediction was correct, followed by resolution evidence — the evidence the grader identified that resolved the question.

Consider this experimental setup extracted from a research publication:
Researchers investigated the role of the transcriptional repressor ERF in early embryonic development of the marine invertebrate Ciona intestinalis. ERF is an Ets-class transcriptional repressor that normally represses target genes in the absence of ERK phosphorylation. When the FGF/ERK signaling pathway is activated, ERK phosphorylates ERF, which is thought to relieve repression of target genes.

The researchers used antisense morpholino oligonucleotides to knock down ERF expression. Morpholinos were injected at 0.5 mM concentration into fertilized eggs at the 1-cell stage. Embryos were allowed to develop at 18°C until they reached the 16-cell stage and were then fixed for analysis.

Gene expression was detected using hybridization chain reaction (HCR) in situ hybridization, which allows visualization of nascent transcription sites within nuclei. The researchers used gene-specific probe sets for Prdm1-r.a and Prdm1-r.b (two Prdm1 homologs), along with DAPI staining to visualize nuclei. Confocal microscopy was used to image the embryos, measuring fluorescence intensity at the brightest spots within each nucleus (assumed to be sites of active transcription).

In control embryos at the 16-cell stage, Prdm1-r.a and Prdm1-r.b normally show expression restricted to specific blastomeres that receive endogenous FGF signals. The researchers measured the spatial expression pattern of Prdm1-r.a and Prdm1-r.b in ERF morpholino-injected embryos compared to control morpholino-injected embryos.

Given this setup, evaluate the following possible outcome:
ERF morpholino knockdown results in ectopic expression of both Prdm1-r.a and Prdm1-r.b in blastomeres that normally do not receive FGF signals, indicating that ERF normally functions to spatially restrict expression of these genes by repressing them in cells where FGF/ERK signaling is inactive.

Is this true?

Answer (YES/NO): YES